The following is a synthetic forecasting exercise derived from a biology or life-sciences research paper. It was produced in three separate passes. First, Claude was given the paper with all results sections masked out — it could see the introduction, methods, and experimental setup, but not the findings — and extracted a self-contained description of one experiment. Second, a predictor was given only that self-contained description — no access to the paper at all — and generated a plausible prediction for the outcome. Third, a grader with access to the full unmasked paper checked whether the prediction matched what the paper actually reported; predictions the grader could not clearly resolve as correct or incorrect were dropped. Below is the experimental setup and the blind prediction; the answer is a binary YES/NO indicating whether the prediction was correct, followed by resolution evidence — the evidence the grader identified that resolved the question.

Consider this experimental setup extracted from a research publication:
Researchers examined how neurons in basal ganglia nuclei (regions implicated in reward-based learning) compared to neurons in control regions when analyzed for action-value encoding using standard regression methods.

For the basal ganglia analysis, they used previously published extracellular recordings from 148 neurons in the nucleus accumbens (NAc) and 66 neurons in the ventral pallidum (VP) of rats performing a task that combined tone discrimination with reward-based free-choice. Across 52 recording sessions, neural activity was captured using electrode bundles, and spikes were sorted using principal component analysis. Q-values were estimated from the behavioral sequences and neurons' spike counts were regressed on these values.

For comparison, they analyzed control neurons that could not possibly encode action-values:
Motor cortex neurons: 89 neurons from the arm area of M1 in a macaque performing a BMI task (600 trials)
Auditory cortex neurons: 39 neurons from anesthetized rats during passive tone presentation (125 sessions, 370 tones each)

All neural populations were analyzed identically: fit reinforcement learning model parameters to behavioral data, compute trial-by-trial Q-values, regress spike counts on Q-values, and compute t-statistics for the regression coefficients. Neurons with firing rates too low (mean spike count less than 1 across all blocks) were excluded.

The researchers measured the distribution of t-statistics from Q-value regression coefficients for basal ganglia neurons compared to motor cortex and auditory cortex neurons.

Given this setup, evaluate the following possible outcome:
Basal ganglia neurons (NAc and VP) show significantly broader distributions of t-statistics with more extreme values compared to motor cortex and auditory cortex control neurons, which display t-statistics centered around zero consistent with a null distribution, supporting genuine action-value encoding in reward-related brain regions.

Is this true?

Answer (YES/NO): NO